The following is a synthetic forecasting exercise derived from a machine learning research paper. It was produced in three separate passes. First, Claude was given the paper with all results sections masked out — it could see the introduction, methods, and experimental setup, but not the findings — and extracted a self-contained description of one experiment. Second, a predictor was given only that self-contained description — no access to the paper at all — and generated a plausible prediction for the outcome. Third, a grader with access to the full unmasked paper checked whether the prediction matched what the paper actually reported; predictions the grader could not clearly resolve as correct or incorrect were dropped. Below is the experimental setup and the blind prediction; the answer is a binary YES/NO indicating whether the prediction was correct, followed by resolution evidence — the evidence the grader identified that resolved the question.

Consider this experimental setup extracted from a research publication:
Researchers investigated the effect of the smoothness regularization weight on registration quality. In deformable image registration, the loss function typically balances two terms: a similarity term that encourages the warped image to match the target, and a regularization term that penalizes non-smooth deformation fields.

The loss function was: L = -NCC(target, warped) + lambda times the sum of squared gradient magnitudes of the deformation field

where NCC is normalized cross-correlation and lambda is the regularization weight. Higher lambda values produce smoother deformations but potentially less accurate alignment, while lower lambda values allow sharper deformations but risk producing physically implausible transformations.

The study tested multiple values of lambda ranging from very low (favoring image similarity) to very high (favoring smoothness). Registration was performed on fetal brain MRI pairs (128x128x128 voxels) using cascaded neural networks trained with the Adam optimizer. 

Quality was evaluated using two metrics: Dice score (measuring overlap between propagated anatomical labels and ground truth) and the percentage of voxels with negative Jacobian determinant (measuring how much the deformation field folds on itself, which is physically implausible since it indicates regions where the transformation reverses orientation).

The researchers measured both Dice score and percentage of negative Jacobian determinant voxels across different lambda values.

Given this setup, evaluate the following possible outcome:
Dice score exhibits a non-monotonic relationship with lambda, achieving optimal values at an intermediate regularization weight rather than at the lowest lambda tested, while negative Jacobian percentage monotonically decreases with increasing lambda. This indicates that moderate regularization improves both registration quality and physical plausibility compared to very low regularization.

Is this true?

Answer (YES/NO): YES